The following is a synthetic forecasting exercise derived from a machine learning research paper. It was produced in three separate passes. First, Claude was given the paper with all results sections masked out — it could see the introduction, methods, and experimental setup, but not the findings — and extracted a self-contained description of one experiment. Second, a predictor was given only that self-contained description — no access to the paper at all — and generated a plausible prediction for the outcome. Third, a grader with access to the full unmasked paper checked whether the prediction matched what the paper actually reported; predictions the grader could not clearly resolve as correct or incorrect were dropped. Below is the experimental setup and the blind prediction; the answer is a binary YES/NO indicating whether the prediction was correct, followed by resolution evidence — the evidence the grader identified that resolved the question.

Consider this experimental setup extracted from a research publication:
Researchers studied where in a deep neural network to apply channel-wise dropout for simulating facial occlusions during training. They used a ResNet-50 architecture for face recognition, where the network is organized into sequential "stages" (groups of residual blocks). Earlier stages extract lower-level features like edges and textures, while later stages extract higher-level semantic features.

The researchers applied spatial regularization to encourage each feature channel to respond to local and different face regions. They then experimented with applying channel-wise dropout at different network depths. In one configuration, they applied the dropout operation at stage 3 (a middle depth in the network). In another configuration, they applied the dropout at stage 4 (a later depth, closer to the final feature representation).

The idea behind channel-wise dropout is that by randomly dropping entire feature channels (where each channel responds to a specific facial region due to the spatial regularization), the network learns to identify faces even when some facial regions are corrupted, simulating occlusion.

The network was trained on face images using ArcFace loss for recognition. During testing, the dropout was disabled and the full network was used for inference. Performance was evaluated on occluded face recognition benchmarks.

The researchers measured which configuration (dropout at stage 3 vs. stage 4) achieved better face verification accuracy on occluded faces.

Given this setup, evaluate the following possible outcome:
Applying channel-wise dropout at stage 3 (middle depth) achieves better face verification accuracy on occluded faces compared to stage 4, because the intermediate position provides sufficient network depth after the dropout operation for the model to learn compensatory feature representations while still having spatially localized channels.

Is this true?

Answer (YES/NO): YES